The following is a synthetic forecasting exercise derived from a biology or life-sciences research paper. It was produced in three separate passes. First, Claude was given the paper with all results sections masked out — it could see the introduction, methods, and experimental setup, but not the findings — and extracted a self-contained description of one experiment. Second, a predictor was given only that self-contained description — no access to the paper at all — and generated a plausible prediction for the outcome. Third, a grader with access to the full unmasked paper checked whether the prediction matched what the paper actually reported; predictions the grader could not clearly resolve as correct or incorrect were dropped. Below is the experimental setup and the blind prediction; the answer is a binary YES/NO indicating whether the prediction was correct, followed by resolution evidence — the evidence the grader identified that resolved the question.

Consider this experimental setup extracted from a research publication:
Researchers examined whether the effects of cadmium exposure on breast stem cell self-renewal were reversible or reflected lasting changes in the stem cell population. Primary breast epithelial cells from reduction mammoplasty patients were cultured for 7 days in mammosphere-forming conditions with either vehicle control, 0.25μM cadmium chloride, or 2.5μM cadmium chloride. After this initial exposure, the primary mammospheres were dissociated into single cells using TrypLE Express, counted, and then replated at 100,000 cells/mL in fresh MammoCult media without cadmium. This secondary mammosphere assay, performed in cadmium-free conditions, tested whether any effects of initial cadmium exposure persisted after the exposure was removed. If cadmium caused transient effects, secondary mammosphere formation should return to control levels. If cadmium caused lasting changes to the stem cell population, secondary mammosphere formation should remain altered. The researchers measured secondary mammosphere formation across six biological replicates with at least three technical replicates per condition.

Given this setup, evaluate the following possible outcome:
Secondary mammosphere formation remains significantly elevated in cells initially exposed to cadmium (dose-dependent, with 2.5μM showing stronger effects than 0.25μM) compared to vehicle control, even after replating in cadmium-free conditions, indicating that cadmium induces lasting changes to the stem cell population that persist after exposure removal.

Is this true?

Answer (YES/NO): NO